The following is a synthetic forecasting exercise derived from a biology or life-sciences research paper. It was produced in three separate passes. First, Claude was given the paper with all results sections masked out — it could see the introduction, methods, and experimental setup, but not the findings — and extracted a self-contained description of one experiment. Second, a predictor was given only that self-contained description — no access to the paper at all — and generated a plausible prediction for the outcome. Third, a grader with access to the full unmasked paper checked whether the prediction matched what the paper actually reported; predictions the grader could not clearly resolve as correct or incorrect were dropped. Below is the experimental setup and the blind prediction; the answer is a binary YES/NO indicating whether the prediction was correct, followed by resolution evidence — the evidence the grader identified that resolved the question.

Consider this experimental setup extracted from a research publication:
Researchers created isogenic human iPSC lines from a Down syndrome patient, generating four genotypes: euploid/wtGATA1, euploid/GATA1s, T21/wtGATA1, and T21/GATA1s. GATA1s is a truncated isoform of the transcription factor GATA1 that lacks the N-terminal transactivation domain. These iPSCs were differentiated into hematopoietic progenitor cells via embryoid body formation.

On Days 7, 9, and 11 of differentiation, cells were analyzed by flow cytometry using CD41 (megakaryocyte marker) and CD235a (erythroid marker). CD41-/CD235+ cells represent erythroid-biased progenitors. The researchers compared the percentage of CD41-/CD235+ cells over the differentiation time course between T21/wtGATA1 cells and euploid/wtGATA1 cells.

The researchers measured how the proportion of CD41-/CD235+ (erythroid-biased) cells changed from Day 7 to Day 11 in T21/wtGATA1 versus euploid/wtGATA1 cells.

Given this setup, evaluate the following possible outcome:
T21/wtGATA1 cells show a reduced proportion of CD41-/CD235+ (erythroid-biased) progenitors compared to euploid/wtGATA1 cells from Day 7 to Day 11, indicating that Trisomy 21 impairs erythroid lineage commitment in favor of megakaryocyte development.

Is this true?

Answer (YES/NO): NO